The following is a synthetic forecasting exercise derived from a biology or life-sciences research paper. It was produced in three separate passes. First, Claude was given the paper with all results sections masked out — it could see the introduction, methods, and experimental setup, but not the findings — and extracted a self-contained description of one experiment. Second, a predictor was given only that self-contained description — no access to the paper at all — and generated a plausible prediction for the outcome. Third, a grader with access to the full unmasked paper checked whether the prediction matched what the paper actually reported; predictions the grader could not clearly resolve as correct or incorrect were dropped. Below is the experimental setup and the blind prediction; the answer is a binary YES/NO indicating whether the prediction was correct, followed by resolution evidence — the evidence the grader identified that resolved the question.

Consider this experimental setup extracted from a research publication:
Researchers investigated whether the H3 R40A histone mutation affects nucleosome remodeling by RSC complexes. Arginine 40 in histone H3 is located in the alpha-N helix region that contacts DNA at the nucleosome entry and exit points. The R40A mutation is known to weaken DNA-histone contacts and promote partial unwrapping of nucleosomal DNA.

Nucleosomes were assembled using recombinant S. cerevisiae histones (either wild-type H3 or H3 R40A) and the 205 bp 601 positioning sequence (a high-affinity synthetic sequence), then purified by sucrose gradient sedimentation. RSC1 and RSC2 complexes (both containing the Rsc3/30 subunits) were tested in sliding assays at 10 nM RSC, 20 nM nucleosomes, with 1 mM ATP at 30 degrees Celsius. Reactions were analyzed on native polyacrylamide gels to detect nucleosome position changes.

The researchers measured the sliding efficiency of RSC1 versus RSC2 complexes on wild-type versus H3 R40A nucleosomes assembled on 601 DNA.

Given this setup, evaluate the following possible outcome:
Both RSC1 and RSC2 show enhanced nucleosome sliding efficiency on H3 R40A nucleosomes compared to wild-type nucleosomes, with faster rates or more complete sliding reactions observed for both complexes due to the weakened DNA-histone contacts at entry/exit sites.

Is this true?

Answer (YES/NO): NO